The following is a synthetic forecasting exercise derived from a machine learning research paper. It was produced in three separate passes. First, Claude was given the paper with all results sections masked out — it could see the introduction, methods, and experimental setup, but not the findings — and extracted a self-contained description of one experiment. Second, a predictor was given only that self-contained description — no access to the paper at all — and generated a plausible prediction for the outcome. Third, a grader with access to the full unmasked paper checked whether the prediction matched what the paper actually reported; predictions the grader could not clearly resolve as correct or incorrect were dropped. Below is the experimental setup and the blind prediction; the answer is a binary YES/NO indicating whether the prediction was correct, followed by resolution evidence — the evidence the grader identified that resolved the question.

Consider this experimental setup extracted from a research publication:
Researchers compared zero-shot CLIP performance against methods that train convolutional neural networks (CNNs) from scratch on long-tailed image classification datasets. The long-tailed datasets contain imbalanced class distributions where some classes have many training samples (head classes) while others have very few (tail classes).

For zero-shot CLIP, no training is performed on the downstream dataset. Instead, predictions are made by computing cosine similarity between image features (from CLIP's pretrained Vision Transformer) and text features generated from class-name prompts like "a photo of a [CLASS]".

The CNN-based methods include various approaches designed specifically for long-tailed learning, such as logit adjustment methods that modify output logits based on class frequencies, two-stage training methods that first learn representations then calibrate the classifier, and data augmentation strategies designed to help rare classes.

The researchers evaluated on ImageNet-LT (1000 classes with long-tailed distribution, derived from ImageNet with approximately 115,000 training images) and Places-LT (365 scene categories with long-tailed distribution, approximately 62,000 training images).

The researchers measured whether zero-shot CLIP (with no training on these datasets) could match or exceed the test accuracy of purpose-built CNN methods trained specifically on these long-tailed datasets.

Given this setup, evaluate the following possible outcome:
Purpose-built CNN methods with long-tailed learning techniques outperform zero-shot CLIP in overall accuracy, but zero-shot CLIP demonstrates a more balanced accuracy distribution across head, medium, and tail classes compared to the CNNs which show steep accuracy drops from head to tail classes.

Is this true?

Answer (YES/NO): NO